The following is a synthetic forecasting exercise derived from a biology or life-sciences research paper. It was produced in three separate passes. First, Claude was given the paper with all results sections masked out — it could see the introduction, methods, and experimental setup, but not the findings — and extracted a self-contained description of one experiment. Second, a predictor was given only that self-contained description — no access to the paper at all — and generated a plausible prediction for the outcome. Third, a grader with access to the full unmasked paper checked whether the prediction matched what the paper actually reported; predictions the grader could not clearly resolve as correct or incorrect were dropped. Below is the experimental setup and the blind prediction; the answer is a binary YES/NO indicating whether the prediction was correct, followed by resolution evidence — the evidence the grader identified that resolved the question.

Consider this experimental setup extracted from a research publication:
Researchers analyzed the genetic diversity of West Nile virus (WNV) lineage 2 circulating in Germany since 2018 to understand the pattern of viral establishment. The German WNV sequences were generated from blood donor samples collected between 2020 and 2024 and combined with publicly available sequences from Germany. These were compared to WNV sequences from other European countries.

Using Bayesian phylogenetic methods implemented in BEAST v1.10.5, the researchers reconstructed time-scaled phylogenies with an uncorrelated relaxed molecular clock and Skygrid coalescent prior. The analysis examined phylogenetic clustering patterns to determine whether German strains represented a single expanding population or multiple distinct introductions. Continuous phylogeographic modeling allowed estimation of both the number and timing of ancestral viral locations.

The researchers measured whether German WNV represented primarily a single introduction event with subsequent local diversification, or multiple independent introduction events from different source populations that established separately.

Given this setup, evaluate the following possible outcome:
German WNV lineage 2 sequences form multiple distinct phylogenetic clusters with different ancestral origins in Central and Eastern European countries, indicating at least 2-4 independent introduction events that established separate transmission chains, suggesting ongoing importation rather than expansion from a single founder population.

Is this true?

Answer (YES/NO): YES